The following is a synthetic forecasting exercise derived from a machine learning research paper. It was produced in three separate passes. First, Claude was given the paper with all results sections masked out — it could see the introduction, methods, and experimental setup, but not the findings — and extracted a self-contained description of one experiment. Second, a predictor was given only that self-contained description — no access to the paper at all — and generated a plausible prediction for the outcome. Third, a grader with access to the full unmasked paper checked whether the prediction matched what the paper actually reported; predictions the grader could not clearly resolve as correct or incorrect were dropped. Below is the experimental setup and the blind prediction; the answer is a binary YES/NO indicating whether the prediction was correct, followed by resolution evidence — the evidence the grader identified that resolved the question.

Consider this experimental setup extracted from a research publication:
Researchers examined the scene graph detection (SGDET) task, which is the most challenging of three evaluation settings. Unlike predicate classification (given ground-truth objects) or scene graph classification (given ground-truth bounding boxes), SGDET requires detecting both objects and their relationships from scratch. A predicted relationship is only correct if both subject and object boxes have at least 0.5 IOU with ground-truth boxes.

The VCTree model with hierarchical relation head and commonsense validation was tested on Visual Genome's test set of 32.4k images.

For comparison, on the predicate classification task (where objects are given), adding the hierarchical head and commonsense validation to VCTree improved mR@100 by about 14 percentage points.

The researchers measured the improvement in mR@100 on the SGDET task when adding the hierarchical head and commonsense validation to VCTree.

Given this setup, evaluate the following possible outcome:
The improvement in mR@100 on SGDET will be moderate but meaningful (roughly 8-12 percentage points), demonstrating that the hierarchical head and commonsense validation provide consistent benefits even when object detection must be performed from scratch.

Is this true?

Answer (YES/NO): NO